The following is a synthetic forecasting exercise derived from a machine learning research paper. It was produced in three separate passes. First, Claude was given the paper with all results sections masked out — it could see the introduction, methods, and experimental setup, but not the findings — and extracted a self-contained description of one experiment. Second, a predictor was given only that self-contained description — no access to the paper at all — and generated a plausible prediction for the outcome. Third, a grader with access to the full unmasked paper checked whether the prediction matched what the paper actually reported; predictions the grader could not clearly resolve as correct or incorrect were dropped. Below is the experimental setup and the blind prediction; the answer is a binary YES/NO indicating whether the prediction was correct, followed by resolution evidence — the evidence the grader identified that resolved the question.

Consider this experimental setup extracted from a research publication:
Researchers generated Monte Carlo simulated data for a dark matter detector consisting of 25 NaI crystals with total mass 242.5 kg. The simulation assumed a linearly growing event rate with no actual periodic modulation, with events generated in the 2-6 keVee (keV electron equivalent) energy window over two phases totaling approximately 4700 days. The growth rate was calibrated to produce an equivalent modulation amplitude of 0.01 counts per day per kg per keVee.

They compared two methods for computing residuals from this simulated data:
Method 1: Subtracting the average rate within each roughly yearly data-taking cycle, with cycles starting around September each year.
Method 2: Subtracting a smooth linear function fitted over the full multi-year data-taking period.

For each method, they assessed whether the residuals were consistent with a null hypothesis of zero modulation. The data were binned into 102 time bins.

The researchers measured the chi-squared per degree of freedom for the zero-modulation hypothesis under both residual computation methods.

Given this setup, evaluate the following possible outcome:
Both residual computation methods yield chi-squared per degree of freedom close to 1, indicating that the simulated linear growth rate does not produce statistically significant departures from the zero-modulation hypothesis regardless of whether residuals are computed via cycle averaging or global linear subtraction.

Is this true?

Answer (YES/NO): NO